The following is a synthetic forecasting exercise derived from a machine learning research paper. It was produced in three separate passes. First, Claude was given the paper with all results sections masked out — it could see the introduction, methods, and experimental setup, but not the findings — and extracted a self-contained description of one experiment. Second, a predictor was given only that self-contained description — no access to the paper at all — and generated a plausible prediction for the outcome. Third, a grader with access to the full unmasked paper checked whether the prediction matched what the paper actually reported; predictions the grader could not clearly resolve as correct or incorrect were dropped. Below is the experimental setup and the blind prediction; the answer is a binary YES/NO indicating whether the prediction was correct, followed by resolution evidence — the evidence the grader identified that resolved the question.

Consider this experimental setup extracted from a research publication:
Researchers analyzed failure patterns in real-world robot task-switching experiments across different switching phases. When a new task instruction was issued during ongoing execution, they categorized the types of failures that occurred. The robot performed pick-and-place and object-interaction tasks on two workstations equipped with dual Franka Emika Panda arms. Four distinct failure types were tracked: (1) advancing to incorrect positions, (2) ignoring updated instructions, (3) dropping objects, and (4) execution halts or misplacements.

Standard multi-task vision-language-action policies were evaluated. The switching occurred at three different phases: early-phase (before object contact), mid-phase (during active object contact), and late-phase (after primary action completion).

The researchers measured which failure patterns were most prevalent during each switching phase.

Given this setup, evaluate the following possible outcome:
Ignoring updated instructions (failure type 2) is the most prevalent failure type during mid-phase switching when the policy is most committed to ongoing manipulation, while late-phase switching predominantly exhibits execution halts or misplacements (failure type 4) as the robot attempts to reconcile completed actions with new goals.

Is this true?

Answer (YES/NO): NO